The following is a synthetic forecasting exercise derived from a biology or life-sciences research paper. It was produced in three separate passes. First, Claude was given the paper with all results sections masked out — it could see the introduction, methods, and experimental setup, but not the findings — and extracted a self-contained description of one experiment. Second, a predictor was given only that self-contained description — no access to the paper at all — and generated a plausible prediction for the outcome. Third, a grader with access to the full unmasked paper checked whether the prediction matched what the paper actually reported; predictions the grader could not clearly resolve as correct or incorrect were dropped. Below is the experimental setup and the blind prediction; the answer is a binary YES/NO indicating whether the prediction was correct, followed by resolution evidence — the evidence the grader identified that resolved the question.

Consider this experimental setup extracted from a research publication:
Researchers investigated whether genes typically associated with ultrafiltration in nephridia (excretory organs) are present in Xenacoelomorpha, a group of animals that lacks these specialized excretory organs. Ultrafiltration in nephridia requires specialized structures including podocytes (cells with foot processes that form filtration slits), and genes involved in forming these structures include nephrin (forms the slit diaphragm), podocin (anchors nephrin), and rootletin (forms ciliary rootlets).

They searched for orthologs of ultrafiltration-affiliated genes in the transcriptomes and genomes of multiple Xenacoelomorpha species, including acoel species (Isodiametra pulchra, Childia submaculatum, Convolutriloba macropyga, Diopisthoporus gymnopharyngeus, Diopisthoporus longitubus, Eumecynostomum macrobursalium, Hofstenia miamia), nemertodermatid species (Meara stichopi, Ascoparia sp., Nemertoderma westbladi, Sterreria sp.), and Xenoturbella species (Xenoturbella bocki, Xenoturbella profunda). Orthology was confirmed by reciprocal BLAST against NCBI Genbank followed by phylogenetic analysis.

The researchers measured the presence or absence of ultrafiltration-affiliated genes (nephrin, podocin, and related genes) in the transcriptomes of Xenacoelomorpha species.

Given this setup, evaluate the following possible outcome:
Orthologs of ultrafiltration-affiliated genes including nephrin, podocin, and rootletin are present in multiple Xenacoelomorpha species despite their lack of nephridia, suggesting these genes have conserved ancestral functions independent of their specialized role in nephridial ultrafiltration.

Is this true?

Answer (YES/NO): YES